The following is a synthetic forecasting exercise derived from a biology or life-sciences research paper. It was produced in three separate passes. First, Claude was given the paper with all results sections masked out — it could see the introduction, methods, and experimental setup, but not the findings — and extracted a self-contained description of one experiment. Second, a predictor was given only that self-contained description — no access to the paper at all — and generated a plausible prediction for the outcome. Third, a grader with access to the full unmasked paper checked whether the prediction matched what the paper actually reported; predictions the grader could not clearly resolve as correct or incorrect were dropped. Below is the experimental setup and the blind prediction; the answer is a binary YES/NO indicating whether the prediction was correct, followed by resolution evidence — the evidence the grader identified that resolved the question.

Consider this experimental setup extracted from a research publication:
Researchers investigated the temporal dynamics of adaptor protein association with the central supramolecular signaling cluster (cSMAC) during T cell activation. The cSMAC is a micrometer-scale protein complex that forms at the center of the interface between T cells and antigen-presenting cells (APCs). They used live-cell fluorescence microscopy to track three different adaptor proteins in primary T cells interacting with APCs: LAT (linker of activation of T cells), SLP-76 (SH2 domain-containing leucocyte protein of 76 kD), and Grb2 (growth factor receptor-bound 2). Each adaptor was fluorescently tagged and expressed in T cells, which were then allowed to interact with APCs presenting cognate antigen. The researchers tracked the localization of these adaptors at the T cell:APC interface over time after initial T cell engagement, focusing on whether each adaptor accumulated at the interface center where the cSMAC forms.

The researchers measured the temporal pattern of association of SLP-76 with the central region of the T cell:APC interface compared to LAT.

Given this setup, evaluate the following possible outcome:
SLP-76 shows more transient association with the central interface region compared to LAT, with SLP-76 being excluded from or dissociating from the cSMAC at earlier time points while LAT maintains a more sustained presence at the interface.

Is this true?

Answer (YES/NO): YES